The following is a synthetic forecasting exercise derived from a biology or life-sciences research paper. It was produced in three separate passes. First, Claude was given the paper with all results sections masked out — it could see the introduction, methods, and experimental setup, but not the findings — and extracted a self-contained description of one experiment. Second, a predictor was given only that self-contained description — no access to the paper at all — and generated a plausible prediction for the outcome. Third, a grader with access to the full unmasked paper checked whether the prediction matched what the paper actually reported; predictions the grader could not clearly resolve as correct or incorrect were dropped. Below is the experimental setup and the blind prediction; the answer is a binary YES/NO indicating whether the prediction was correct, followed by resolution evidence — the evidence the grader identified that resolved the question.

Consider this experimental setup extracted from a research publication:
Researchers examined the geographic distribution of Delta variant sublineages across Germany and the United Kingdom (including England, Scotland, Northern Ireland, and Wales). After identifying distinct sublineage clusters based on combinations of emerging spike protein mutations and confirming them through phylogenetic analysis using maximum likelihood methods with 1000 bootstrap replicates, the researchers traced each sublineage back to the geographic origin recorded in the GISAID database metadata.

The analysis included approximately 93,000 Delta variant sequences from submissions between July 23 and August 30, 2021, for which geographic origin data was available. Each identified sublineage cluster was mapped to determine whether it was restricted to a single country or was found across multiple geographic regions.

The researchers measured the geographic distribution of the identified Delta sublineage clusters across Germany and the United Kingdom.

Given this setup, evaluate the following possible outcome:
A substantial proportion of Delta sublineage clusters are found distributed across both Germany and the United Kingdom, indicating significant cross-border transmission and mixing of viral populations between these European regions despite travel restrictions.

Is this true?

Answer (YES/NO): YES